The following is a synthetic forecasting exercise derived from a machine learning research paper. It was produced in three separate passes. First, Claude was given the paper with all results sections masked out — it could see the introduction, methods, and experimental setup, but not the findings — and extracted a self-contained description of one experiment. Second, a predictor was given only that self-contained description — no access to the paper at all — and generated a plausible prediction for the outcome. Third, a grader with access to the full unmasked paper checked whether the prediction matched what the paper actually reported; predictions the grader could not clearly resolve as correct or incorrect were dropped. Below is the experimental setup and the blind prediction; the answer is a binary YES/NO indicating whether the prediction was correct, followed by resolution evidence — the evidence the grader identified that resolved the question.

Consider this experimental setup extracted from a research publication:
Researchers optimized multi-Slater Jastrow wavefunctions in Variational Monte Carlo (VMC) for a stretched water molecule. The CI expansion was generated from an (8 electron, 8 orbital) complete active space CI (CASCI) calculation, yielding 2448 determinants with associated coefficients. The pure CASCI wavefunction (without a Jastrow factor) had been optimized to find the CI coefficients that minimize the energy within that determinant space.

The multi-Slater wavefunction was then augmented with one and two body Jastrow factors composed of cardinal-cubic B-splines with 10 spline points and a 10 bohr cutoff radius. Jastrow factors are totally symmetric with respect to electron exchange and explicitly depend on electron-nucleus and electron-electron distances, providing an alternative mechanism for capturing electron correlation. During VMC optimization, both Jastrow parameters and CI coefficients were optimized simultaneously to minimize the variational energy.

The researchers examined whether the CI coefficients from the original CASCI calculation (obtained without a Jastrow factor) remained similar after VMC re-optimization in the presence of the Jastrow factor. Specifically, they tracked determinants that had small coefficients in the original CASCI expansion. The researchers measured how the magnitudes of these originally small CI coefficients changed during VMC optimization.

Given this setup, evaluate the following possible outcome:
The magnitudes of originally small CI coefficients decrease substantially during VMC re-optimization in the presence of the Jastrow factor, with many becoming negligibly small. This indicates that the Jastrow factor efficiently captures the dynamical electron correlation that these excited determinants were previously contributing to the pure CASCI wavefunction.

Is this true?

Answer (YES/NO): NO